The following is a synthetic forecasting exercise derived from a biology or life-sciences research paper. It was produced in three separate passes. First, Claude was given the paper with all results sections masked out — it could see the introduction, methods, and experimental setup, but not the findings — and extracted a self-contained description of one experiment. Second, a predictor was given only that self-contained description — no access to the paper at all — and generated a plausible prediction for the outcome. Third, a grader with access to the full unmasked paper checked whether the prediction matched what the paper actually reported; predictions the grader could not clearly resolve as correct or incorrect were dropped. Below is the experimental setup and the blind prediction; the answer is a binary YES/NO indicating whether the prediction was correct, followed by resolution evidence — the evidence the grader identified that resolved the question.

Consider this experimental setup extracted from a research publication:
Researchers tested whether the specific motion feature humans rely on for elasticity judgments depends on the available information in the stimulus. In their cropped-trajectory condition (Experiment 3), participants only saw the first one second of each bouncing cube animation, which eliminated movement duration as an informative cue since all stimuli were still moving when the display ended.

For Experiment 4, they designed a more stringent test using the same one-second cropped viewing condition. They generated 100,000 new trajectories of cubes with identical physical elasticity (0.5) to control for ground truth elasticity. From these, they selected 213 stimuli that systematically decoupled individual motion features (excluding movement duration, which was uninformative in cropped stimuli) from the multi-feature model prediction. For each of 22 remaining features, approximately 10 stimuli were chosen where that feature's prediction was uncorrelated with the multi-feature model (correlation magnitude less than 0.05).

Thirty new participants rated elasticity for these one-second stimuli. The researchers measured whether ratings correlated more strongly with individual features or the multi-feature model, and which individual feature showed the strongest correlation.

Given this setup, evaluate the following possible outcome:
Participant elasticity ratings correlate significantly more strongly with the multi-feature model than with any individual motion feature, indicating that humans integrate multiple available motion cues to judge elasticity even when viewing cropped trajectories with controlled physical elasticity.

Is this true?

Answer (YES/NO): NO